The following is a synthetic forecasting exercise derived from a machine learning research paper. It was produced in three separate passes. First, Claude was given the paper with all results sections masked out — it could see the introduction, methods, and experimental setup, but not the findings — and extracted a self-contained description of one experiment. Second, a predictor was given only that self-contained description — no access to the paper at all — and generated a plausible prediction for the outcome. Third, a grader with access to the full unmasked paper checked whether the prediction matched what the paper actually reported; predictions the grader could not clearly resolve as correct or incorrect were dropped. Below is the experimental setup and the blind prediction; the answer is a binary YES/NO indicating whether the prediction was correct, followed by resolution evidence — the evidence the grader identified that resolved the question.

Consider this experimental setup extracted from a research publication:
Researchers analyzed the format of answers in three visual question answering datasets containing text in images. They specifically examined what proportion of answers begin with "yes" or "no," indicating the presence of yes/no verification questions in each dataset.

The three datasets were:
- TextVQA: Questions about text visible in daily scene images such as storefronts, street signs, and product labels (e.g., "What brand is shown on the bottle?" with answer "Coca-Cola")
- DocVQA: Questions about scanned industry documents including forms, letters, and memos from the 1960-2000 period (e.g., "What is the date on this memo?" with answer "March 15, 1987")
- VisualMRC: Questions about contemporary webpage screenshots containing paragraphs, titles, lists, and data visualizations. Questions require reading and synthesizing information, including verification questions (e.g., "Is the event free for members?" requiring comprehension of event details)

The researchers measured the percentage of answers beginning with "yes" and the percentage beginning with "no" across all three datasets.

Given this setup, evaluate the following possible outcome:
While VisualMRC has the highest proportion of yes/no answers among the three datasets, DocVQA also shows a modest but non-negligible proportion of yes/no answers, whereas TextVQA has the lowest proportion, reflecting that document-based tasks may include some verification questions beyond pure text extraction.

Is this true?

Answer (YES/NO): NO